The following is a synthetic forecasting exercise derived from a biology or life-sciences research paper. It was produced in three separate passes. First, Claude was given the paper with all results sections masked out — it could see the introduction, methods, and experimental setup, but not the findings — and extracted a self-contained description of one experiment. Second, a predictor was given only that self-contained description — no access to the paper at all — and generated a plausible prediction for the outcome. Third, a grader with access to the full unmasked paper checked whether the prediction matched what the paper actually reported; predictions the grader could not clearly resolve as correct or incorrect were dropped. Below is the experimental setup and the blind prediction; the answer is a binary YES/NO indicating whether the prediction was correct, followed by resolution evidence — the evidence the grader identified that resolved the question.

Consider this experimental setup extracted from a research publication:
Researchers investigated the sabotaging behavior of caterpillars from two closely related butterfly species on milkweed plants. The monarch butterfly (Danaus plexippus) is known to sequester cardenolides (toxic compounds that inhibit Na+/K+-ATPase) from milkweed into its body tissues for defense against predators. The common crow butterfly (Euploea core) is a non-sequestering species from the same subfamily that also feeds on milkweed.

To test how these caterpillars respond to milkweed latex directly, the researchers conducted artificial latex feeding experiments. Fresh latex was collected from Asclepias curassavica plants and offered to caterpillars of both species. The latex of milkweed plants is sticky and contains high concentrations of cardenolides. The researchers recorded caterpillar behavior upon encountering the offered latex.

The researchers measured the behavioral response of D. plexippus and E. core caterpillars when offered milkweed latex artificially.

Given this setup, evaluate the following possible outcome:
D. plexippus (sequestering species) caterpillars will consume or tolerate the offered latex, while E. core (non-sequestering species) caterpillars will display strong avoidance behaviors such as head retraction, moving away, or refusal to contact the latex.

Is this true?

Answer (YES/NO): YES